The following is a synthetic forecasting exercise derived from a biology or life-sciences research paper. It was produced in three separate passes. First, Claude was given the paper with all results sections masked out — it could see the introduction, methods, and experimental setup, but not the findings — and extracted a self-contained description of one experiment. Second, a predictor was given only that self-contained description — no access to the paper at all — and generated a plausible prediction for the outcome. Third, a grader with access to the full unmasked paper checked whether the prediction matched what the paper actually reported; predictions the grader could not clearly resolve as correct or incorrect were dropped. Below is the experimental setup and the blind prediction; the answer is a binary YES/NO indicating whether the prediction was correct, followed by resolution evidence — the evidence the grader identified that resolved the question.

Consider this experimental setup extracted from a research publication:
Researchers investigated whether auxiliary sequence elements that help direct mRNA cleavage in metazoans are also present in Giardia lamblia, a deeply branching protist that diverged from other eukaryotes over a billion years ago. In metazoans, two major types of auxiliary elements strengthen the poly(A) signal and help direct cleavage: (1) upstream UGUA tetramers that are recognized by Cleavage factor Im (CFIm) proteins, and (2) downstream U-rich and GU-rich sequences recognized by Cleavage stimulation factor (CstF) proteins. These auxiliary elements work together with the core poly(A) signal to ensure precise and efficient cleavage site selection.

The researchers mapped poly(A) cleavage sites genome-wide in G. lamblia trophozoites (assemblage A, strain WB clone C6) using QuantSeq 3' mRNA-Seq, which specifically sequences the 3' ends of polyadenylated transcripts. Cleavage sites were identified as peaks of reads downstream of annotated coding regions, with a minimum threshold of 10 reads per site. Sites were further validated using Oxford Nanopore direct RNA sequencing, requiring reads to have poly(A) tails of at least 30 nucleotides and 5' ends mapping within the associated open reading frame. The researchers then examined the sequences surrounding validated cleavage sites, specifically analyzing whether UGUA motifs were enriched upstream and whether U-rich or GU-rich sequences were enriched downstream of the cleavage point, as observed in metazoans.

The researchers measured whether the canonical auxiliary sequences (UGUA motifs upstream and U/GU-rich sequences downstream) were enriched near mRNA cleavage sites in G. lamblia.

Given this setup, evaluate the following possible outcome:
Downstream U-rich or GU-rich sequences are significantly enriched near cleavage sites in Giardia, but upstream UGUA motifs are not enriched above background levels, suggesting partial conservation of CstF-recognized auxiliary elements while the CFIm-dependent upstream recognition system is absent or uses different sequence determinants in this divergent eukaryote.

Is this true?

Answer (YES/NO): NO